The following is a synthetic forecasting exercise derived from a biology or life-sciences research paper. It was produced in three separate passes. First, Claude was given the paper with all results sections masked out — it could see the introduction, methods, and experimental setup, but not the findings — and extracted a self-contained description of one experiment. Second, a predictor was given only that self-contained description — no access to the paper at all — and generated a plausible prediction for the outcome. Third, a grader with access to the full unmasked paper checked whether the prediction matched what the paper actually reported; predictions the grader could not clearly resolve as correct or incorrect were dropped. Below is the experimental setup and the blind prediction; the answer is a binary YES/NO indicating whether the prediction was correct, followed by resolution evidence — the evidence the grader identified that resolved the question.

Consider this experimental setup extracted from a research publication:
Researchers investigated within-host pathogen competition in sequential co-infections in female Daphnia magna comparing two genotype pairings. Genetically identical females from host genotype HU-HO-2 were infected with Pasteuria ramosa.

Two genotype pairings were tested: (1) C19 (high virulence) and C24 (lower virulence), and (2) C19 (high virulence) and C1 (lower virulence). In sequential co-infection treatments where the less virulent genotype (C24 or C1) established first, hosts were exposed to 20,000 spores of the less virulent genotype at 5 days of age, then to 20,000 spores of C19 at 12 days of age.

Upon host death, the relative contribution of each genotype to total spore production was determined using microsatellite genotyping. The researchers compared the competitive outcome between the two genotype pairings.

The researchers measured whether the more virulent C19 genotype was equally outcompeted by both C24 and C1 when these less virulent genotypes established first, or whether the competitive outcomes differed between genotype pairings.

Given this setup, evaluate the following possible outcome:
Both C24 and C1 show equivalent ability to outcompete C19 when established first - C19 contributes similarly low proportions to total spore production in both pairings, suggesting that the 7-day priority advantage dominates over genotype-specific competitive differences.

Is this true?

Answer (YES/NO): NO